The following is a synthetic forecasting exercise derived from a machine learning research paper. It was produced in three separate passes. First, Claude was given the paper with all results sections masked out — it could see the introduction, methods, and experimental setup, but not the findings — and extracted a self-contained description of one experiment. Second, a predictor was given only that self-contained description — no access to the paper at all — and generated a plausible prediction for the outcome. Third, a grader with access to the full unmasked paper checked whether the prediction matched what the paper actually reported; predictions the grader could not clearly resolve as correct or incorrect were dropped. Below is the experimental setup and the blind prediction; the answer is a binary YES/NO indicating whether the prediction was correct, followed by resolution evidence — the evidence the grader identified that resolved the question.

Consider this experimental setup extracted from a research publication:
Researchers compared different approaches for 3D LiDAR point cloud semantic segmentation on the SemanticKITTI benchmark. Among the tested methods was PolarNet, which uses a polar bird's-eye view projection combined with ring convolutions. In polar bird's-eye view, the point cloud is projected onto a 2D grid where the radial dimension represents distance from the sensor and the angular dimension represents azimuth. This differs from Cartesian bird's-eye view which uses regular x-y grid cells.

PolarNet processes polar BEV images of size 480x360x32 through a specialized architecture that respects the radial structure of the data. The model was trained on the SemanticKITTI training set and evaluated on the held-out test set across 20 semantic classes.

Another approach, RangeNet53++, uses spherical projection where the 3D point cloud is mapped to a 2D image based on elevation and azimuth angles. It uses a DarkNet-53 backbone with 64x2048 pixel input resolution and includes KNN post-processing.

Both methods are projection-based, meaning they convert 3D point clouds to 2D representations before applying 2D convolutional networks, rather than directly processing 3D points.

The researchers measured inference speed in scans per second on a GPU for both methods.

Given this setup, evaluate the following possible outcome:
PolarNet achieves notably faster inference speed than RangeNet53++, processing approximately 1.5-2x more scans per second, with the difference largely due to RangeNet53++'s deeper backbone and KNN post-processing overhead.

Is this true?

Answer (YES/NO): NO